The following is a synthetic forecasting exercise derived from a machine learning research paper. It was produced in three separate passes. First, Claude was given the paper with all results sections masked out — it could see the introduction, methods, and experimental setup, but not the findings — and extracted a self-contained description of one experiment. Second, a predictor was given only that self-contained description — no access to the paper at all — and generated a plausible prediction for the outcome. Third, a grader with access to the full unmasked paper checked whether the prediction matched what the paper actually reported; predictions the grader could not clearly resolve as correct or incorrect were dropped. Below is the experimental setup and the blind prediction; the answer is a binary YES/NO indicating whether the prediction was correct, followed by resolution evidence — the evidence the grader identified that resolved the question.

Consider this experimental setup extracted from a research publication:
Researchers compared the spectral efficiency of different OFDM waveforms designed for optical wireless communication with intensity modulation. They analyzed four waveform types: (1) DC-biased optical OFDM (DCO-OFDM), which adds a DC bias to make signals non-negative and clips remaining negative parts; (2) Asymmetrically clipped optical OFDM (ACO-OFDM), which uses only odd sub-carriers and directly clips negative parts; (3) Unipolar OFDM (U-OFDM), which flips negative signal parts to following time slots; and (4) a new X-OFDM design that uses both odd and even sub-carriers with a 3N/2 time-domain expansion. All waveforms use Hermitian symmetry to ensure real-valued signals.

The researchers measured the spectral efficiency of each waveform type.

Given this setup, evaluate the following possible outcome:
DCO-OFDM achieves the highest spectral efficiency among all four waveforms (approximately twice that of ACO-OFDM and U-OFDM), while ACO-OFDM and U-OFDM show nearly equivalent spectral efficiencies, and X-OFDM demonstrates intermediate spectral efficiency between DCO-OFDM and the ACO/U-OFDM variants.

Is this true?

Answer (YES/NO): YES